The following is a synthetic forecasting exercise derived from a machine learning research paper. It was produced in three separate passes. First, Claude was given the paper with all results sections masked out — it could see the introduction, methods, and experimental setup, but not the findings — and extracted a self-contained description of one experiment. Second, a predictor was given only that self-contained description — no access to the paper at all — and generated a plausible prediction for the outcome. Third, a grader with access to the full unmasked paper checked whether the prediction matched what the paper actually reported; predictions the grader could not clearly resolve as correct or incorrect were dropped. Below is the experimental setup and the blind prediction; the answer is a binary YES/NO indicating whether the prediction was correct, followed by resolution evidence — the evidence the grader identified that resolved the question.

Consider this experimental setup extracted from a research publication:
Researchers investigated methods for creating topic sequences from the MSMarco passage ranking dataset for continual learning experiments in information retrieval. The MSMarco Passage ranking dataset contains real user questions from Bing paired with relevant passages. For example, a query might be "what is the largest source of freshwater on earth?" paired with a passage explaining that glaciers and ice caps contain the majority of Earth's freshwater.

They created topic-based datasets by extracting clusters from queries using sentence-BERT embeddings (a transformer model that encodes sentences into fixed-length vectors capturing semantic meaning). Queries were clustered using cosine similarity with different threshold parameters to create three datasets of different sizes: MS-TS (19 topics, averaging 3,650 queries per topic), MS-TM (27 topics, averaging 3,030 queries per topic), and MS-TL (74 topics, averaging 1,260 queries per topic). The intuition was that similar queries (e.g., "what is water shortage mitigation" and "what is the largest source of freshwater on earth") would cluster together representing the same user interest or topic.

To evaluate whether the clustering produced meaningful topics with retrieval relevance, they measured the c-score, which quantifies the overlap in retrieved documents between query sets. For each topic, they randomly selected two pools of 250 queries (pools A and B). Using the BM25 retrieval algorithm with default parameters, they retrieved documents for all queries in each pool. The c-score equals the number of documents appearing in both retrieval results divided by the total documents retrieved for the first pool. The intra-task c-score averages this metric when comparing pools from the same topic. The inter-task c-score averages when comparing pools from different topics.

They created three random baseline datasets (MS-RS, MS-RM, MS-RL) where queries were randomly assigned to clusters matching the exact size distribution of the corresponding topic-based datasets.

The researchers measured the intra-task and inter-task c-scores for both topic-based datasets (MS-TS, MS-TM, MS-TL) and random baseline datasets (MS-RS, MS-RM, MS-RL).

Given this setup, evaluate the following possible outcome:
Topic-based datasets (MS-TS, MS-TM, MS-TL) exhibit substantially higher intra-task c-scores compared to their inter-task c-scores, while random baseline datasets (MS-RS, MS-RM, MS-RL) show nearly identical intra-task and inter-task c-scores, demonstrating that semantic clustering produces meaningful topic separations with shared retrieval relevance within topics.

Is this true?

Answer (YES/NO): YES